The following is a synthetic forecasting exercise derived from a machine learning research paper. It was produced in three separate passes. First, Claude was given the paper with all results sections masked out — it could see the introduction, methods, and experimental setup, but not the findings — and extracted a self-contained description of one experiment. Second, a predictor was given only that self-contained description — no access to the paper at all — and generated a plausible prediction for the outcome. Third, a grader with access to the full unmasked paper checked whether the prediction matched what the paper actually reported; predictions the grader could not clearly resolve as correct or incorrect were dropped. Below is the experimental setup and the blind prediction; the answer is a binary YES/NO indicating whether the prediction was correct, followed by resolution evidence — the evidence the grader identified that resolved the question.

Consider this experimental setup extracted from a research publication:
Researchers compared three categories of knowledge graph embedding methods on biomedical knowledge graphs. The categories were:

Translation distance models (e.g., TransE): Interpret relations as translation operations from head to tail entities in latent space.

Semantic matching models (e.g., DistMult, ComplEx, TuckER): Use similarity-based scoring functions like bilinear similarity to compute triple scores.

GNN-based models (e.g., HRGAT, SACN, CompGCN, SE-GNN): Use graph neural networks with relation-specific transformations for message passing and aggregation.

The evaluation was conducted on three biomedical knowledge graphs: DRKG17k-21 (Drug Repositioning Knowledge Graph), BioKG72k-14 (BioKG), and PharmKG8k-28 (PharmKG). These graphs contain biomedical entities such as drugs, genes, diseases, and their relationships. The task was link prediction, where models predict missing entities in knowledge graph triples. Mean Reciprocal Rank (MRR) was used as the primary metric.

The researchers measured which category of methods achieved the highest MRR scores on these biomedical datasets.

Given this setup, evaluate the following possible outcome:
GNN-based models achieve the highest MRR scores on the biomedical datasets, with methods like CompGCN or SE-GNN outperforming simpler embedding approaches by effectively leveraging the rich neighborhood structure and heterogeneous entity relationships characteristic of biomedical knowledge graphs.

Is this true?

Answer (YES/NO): NO